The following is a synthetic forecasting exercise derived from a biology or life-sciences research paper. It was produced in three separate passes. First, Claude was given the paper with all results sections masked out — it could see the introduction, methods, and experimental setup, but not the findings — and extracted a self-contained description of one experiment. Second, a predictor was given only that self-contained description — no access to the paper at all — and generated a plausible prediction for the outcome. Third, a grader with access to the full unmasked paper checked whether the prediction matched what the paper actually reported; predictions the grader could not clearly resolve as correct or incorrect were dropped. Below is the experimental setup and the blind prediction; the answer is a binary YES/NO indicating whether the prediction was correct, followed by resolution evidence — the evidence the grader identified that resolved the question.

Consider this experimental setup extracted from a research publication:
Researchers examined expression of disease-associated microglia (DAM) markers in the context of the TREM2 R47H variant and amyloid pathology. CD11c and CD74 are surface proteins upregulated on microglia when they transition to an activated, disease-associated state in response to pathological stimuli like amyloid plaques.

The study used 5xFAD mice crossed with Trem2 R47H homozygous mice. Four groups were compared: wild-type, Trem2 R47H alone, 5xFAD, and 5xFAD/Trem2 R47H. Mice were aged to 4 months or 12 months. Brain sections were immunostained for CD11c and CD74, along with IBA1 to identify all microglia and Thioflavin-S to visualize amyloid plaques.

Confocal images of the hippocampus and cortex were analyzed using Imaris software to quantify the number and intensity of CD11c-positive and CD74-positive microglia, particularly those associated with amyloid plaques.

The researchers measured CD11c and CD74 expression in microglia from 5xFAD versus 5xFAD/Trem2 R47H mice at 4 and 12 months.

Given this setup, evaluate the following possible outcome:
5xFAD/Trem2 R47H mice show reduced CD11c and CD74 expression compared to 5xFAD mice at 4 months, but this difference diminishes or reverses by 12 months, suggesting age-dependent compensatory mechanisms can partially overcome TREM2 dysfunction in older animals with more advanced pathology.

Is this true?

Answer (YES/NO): NO